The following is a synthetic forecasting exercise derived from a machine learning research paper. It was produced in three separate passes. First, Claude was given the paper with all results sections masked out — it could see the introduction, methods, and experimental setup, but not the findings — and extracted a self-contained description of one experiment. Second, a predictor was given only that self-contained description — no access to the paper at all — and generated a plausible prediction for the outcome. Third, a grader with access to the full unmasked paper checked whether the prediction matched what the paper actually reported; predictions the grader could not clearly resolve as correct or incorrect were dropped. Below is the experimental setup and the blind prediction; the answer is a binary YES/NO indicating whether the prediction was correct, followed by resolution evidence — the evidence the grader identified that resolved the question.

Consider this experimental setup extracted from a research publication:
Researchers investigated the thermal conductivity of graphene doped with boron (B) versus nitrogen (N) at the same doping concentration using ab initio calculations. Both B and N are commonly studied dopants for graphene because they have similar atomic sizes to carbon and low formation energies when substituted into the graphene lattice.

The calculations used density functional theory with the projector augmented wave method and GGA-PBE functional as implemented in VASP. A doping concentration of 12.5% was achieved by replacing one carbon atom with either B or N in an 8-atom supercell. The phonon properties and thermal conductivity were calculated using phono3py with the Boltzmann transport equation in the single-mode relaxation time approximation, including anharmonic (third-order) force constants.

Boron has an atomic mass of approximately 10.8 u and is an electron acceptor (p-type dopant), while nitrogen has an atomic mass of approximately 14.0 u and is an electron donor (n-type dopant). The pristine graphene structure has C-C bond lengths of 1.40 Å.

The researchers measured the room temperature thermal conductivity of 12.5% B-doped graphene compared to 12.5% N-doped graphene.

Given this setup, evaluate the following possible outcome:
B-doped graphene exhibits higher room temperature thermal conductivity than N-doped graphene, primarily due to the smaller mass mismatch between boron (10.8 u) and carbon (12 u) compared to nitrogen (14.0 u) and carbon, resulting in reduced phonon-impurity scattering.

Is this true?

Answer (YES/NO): YES